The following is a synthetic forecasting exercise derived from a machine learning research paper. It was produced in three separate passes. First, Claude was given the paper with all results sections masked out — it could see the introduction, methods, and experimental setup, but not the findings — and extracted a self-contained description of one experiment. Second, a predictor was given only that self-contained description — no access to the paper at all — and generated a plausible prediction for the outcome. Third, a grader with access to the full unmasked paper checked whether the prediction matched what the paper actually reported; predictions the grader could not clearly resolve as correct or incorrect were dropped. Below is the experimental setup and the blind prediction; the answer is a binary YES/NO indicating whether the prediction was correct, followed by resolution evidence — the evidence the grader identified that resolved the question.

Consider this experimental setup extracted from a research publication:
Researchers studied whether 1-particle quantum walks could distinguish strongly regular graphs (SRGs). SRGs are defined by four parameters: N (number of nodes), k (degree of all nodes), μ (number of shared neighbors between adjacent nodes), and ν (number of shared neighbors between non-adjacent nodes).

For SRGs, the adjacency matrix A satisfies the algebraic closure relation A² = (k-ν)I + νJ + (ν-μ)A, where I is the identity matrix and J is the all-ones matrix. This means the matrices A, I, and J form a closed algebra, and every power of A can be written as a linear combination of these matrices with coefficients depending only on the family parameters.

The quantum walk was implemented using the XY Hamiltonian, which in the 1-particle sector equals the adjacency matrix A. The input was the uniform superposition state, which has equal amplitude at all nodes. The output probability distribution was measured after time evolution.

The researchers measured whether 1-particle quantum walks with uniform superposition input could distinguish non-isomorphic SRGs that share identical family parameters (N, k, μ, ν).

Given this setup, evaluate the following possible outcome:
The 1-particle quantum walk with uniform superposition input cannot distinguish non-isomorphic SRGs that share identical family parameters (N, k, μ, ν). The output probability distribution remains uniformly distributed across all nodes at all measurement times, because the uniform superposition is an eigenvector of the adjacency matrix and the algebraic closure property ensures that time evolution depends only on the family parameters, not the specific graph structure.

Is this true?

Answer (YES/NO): YES